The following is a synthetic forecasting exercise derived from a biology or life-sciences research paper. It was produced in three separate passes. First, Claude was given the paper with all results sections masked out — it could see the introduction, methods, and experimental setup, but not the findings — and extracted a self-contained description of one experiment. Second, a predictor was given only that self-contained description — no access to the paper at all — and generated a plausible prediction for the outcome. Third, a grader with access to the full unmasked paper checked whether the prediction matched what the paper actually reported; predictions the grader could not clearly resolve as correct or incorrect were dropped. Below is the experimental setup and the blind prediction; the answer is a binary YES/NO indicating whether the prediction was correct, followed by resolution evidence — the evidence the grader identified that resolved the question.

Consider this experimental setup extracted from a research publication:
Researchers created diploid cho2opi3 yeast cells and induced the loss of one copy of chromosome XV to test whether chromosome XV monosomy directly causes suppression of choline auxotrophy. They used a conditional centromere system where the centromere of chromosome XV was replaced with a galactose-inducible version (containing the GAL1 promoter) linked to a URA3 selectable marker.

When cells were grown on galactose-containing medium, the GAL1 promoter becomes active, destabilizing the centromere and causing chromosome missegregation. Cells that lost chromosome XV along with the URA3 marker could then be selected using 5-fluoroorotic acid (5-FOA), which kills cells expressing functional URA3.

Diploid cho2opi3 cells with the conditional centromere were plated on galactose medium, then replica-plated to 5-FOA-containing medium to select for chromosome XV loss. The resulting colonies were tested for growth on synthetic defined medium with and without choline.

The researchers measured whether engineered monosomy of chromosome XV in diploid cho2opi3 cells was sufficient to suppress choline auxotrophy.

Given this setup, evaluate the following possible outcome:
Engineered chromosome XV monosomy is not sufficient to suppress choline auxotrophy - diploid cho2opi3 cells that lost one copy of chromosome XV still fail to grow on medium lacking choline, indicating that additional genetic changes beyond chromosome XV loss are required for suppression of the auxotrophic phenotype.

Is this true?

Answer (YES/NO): NO